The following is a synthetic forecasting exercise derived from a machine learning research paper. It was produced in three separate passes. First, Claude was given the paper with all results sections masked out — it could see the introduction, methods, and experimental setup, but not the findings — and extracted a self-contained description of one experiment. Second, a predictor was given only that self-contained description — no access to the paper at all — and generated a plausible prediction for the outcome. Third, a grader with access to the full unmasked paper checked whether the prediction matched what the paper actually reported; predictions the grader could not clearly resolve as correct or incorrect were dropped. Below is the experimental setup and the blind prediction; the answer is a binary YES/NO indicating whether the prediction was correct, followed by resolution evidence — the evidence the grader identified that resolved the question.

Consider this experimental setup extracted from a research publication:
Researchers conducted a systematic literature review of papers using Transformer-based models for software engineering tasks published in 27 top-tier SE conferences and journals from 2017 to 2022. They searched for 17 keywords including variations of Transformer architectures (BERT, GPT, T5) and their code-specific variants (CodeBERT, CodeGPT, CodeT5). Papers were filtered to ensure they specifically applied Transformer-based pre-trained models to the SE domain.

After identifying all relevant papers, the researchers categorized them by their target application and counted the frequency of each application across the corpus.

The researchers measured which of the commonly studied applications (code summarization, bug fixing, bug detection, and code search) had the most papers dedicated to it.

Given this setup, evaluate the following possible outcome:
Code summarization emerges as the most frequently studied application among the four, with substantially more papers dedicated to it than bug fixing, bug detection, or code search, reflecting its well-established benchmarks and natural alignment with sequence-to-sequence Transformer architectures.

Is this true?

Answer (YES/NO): NO